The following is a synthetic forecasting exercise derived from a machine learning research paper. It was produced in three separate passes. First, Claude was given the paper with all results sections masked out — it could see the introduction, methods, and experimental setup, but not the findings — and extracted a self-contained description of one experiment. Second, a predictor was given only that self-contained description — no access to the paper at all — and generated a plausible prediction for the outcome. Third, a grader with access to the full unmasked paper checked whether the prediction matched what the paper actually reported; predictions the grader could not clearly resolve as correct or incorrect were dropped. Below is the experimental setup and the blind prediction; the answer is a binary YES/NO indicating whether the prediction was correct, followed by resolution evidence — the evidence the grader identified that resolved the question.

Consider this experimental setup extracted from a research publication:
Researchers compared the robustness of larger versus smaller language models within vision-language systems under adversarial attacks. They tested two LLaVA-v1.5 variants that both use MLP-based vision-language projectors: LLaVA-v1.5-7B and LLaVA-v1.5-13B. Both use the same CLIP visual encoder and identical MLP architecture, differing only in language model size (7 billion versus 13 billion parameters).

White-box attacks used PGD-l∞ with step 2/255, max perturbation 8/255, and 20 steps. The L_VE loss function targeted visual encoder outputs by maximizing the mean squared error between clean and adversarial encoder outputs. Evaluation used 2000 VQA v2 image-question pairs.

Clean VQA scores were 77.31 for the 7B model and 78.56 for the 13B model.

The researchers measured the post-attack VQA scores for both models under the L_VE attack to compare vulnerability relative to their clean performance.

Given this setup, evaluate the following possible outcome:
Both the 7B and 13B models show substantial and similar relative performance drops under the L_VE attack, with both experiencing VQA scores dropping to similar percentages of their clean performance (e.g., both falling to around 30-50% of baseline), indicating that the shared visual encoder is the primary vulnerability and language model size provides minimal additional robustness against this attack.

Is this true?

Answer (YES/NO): NO